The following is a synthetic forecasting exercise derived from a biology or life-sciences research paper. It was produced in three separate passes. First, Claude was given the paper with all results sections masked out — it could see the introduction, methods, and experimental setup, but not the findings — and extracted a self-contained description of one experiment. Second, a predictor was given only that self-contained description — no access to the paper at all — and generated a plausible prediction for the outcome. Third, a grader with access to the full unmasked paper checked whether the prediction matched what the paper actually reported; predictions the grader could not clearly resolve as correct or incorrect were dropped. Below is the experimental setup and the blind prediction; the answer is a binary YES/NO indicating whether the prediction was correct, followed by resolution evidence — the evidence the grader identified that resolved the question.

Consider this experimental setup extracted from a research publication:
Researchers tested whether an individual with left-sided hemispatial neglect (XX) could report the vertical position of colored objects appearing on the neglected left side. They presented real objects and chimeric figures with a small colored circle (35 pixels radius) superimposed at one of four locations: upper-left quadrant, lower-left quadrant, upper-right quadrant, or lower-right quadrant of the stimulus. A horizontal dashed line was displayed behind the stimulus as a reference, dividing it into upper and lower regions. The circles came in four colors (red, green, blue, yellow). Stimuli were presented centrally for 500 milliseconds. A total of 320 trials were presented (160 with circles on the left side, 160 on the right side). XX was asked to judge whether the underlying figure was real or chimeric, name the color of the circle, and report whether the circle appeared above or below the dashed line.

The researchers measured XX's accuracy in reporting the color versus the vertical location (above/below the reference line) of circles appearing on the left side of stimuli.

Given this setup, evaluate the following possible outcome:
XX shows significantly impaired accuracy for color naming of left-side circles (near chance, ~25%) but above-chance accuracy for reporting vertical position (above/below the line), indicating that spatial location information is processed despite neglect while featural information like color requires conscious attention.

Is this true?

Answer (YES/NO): NO